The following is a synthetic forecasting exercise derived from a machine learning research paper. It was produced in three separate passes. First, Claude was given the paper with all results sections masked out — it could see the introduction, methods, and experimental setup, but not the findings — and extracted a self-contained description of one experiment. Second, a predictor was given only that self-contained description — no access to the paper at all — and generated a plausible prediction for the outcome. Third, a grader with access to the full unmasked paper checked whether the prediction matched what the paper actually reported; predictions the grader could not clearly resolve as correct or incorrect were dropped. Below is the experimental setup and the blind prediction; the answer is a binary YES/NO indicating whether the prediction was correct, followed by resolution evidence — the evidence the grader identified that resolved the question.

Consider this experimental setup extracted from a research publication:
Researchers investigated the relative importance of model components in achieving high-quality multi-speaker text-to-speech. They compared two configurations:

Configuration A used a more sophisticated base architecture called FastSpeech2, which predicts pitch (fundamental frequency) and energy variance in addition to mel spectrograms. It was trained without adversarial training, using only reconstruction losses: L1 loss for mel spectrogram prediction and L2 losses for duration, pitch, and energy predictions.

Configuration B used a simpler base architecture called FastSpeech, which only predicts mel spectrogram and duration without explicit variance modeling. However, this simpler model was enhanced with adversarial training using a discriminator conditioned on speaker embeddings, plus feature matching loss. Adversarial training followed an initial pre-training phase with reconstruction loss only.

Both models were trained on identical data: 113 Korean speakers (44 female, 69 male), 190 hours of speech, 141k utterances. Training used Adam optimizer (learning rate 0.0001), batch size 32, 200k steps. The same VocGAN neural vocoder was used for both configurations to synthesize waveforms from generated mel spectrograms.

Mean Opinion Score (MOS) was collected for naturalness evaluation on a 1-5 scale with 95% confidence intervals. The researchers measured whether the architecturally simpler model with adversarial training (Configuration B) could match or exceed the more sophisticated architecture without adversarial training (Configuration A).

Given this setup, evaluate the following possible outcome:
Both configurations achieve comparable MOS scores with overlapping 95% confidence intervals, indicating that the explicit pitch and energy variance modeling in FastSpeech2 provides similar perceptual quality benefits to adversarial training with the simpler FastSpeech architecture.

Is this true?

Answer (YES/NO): NO